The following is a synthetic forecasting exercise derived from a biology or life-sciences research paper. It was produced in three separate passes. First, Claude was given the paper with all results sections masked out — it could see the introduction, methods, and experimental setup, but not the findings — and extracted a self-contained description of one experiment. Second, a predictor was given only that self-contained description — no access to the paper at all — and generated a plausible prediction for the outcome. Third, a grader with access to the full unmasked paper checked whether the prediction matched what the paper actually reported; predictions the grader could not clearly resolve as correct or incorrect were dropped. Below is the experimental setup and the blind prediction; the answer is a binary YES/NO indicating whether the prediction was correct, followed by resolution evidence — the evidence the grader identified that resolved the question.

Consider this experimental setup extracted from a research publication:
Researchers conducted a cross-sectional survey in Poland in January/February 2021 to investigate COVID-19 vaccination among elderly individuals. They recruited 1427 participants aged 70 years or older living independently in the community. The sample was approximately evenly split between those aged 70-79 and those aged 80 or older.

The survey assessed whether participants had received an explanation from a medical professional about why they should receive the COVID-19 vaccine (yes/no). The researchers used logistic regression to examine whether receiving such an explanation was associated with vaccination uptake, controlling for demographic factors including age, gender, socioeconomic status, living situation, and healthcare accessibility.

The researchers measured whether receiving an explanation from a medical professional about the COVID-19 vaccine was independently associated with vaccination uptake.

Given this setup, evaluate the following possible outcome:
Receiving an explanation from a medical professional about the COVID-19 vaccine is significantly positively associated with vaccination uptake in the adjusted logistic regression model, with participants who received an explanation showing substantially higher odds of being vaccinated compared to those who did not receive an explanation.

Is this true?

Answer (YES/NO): YES